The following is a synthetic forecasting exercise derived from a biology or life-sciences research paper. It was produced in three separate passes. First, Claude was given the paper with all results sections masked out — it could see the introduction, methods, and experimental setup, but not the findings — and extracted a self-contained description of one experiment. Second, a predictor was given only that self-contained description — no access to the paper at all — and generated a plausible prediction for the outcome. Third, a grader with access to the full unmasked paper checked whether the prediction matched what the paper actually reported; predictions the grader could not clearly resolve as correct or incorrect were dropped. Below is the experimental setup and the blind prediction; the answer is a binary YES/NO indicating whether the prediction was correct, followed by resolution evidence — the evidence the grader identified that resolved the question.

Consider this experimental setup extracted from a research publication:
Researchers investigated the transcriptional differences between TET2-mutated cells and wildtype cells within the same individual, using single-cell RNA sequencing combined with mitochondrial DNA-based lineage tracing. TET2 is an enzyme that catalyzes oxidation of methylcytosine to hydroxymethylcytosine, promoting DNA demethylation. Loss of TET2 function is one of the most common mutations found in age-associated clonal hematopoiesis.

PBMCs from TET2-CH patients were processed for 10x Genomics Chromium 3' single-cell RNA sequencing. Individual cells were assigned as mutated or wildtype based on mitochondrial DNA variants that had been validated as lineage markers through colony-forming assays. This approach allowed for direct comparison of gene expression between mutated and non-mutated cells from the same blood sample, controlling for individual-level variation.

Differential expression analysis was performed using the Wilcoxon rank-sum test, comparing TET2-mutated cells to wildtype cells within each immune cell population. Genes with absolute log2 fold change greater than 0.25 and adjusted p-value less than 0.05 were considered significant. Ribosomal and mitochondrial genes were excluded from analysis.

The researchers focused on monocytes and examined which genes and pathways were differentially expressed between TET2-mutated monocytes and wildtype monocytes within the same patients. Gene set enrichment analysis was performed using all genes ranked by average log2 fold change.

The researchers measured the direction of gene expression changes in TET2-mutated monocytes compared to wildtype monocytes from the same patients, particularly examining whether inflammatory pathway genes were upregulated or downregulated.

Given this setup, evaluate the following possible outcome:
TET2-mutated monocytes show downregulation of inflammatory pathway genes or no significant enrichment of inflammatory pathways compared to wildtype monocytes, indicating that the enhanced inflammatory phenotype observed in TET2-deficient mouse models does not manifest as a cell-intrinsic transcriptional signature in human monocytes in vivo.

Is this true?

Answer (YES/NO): NO